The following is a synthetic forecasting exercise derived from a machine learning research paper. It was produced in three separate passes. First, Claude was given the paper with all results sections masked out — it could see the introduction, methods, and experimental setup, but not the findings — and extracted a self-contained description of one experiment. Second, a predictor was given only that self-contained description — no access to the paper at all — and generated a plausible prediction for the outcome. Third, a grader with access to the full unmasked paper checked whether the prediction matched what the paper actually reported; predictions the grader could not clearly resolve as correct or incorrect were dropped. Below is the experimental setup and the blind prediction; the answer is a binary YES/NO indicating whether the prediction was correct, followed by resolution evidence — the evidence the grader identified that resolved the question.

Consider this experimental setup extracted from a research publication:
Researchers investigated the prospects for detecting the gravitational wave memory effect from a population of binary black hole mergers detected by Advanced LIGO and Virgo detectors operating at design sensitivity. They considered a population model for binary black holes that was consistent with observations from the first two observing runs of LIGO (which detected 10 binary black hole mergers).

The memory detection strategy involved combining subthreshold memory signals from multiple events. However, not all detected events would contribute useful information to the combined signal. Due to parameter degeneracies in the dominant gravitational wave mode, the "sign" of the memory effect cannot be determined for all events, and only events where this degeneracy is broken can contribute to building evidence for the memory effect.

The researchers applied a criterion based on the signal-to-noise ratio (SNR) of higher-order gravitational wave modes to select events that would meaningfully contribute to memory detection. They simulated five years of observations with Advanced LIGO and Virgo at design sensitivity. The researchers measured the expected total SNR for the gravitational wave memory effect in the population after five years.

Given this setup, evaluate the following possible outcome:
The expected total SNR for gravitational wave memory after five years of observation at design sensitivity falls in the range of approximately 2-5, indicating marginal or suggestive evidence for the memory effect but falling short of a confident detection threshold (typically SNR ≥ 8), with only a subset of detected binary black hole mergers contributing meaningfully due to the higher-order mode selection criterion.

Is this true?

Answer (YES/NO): NO